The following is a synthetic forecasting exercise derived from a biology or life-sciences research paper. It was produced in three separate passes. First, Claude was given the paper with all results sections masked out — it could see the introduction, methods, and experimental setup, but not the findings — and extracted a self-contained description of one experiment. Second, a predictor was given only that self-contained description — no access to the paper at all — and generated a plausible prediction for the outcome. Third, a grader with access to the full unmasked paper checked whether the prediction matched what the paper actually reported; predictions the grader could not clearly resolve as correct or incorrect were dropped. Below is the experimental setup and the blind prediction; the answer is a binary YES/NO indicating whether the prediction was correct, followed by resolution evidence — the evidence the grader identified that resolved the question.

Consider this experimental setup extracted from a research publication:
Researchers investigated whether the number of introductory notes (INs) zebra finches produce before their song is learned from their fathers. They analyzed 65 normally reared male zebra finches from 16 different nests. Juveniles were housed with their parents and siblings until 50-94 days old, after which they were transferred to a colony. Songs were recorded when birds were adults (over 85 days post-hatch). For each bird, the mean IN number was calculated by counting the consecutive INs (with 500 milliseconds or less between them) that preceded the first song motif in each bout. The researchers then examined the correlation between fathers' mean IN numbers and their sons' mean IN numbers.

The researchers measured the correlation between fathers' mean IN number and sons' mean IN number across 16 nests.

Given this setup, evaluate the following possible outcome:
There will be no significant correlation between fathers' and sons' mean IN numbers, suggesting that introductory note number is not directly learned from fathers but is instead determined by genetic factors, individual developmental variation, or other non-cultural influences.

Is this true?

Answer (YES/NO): NO